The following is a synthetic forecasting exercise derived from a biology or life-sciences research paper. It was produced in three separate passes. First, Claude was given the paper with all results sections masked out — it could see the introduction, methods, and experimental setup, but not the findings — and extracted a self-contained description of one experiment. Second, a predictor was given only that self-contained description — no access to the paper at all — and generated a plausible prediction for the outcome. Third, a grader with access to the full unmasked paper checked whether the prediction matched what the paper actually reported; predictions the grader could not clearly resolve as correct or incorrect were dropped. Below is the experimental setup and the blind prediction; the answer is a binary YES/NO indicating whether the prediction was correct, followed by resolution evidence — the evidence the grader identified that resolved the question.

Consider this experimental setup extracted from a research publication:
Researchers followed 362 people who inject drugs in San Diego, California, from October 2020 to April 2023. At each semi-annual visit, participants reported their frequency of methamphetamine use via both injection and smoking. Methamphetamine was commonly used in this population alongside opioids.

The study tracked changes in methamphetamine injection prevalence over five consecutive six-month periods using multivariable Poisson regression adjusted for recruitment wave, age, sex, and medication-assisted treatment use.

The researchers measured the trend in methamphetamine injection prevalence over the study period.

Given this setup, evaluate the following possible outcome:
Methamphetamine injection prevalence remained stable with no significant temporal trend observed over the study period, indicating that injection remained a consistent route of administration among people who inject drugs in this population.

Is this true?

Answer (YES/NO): NO